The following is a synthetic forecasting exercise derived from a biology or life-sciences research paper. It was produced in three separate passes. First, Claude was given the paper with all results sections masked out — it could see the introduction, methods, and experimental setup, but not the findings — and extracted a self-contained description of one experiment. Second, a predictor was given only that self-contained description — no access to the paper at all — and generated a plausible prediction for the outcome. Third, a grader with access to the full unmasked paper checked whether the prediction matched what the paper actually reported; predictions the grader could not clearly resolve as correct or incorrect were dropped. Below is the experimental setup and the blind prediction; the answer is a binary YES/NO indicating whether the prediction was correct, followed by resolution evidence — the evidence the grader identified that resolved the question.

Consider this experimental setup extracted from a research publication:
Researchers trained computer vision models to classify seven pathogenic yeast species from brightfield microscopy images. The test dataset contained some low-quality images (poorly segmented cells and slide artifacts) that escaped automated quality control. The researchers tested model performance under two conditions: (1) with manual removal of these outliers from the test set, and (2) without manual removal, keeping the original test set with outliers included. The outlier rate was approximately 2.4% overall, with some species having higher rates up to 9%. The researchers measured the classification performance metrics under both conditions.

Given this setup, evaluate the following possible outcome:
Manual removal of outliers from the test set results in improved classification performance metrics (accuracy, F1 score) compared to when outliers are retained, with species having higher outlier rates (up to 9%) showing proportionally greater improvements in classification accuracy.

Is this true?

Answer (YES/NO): NO